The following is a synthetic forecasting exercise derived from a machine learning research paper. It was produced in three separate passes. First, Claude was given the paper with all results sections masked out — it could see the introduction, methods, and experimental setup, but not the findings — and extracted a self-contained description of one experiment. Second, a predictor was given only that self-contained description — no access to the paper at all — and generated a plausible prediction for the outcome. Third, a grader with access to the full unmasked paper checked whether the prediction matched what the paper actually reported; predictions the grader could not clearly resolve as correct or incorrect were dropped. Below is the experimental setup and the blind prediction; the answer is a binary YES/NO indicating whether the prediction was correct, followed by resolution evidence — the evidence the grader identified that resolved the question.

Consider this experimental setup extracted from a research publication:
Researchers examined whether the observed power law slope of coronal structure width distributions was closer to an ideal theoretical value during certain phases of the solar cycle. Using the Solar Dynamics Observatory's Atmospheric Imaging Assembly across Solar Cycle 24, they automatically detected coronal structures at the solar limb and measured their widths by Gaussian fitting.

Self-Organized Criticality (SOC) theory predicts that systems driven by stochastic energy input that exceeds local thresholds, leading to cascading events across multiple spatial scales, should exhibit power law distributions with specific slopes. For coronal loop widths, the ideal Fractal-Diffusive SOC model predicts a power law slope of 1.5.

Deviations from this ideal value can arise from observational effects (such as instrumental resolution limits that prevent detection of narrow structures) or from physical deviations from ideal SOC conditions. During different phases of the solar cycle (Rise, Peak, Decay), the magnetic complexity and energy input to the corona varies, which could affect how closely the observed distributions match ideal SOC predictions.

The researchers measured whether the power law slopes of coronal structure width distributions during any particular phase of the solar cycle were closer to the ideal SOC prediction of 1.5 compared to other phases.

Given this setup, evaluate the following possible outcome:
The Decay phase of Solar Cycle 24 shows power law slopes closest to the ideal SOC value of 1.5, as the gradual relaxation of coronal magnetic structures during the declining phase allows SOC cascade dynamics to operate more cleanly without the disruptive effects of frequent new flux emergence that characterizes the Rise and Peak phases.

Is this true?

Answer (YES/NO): NO